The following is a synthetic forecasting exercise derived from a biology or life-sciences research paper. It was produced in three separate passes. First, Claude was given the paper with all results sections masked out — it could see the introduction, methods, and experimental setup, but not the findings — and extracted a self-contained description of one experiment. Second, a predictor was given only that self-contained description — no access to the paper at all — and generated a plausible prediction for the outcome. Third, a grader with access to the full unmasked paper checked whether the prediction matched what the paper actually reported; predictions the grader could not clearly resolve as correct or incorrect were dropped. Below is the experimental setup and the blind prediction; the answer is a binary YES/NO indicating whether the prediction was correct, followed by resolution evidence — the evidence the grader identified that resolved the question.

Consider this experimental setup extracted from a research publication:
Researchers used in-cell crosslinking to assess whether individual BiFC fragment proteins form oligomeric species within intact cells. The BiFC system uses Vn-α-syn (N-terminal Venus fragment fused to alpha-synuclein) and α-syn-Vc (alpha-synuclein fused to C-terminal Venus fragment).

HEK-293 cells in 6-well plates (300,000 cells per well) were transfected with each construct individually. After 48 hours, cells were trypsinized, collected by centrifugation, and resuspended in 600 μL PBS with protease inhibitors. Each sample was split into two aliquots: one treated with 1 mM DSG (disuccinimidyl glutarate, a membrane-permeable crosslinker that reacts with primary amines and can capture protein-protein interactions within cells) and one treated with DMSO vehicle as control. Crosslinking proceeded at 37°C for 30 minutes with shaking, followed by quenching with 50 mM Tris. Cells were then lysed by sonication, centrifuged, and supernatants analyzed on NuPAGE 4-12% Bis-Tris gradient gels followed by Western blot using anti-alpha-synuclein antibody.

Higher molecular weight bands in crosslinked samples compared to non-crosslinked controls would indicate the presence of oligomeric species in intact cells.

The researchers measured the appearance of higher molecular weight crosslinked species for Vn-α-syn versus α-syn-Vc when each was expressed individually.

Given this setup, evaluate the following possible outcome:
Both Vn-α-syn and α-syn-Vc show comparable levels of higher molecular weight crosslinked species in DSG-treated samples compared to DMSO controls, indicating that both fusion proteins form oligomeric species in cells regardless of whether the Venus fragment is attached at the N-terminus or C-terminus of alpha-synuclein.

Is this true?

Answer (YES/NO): NO